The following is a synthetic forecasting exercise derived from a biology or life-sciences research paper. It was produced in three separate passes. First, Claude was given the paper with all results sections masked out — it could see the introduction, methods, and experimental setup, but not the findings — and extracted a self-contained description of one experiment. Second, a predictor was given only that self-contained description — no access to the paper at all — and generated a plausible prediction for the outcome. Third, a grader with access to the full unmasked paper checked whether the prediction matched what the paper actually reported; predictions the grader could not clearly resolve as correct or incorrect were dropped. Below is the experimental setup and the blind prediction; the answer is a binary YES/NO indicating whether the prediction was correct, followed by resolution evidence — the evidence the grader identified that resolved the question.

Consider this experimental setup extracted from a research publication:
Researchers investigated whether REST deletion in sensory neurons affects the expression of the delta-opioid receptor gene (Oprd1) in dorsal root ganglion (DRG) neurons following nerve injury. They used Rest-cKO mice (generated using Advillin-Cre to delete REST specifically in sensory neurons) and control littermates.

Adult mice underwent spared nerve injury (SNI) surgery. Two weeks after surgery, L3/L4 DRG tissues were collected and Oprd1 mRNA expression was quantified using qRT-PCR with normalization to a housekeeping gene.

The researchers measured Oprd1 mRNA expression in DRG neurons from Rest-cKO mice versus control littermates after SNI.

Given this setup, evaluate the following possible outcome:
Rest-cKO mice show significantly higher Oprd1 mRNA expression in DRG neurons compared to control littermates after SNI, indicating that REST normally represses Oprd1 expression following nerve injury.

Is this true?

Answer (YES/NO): YES